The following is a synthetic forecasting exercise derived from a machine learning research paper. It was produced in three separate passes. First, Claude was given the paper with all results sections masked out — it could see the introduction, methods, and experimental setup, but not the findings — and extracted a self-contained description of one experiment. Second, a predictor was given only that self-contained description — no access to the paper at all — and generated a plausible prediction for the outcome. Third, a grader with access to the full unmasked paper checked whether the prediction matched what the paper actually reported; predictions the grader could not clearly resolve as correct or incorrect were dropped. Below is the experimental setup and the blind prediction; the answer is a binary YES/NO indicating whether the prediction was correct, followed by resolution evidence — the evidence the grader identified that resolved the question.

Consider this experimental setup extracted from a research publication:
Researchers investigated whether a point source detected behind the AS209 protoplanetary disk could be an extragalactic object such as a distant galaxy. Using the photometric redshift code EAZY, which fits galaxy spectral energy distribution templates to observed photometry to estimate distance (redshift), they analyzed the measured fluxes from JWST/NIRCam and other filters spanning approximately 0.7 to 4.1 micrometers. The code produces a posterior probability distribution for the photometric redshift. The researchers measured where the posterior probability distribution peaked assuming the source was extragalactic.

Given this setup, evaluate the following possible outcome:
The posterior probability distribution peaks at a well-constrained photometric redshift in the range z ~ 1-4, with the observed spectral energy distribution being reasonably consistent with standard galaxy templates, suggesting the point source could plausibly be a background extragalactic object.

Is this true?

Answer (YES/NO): NO